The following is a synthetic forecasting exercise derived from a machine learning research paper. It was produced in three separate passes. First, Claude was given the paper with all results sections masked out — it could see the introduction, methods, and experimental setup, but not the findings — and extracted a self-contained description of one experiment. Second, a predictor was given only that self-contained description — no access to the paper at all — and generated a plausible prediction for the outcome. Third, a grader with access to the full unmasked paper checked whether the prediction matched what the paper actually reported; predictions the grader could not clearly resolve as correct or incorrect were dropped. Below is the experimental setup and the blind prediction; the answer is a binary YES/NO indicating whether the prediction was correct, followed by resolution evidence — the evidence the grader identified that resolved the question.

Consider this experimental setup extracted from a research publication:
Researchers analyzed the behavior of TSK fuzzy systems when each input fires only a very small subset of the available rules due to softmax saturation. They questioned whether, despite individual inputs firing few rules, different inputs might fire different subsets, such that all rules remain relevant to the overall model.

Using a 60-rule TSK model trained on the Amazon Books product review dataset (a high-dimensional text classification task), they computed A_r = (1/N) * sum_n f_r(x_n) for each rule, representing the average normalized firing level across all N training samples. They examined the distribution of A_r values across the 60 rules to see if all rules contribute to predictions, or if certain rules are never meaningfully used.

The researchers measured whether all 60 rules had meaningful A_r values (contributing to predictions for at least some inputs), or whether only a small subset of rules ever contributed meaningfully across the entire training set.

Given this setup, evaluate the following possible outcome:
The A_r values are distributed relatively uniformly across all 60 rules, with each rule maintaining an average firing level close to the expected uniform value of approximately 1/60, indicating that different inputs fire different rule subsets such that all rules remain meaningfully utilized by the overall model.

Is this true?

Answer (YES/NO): NO